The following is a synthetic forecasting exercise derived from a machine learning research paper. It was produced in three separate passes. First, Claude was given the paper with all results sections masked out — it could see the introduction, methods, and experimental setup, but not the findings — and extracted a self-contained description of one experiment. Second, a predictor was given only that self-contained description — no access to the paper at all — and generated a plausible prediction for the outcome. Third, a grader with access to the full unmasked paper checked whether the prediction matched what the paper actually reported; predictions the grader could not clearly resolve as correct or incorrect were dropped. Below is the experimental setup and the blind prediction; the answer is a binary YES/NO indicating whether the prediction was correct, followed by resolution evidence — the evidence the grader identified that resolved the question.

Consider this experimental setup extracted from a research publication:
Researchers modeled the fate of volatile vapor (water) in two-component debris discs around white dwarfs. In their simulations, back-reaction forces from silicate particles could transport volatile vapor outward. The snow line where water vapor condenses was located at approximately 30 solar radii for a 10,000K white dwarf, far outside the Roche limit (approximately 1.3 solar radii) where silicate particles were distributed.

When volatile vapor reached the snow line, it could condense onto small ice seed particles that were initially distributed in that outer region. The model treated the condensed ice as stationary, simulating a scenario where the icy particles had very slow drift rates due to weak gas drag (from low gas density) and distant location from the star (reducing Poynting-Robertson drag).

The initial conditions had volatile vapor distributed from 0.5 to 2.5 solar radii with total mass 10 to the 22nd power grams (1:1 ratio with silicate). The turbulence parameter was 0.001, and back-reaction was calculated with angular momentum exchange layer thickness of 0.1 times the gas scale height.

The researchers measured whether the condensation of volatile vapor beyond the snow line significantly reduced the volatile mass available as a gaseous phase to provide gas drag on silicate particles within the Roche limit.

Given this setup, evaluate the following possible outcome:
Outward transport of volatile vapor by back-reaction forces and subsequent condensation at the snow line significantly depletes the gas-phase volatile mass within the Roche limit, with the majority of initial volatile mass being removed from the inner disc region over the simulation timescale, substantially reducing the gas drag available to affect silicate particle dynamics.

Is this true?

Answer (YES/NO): NO